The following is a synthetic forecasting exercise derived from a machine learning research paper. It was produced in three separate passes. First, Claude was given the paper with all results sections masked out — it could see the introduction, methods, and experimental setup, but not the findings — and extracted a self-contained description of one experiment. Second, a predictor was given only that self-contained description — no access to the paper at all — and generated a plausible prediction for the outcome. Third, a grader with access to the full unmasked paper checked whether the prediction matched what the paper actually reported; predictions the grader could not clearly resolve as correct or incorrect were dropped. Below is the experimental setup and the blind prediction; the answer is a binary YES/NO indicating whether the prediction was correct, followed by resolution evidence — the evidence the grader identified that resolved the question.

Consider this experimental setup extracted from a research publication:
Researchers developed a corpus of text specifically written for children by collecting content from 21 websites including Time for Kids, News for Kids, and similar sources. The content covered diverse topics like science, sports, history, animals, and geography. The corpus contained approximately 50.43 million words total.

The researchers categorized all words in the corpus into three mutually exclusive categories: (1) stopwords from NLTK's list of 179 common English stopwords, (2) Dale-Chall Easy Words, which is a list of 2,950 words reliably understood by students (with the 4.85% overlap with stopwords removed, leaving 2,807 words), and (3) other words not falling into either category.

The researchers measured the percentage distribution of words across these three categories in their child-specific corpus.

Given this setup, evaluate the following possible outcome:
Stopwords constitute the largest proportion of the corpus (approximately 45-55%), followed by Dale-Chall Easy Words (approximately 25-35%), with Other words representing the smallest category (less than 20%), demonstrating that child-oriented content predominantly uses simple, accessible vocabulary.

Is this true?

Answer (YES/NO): NO